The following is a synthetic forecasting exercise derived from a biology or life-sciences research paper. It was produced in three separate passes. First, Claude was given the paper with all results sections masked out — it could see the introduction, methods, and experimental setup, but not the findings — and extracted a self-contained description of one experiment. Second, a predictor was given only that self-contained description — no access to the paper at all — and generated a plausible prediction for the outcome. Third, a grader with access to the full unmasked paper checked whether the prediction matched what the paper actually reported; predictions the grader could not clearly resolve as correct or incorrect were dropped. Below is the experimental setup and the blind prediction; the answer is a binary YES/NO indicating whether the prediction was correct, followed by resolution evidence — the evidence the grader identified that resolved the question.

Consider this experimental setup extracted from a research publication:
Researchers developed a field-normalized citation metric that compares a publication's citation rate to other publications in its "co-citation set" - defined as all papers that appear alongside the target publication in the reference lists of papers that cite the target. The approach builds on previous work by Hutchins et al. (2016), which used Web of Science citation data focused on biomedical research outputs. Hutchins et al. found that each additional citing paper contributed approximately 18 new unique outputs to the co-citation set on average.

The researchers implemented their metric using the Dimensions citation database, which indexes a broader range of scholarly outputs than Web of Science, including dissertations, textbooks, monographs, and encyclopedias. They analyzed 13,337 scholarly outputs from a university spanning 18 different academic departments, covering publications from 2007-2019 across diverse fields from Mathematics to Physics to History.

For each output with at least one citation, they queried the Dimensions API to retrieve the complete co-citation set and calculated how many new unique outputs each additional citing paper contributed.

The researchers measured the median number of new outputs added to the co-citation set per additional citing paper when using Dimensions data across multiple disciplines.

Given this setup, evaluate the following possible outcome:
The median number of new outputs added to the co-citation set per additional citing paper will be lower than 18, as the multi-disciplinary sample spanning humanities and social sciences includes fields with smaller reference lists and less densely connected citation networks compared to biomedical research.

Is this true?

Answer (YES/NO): NO